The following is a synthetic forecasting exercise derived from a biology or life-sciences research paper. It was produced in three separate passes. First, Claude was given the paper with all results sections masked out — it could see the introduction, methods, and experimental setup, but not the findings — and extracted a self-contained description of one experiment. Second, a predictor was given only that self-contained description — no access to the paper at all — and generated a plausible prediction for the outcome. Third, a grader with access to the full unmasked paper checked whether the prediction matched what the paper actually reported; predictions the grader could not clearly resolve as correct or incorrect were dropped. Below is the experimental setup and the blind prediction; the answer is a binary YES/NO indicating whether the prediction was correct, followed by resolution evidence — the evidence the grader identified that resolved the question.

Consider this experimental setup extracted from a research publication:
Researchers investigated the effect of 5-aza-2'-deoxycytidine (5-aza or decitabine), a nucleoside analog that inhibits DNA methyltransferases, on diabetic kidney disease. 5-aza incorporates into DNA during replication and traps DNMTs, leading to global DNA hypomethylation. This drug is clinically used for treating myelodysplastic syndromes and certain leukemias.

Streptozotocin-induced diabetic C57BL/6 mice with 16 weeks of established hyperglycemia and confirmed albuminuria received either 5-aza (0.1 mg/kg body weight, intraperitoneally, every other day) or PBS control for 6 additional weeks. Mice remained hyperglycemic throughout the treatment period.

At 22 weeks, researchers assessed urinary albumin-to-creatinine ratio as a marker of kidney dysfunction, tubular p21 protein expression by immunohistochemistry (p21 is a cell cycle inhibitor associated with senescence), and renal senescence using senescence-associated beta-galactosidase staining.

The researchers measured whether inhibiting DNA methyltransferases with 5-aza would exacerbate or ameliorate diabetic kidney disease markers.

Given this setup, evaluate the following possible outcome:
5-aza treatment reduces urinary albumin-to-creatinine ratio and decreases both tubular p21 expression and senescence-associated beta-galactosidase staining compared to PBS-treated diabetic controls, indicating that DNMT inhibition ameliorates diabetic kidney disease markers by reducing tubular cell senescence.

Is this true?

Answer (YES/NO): NO